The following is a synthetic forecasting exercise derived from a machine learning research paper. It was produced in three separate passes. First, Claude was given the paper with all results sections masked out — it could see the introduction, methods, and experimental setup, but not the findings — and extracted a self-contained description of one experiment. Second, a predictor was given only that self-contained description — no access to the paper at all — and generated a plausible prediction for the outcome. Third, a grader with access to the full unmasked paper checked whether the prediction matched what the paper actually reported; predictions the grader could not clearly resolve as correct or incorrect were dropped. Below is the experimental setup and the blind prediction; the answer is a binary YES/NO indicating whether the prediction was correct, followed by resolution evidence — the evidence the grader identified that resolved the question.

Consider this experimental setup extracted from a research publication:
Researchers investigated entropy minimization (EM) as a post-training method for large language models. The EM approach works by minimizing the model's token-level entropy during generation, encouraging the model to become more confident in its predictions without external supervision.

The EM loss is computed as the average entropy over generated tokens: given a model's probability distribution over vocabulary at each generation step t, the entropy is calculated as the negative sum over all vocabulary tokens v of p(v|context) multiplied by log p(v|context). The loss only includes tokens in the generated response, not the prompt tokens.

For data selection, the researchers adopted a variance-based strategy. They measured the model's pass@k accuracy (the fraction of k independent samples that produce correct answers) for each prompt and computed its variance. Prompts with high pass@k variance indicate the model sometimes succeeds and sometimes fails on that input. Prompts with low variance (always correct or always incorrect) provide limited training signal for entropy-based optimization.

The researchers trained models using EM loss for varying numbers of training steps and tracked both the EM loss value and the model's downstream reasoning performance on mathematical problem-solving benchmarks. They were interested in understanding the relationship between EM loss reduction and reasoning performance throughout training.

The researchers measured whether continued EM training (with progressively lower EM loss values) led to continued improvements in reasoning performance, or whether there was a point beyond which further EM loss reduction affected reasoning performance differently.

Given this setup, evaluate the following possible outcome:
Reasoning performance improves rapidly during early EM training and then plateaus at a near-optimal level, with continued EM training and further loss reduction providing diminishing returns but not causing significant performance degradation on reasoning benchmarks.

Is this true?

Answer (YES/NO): NO